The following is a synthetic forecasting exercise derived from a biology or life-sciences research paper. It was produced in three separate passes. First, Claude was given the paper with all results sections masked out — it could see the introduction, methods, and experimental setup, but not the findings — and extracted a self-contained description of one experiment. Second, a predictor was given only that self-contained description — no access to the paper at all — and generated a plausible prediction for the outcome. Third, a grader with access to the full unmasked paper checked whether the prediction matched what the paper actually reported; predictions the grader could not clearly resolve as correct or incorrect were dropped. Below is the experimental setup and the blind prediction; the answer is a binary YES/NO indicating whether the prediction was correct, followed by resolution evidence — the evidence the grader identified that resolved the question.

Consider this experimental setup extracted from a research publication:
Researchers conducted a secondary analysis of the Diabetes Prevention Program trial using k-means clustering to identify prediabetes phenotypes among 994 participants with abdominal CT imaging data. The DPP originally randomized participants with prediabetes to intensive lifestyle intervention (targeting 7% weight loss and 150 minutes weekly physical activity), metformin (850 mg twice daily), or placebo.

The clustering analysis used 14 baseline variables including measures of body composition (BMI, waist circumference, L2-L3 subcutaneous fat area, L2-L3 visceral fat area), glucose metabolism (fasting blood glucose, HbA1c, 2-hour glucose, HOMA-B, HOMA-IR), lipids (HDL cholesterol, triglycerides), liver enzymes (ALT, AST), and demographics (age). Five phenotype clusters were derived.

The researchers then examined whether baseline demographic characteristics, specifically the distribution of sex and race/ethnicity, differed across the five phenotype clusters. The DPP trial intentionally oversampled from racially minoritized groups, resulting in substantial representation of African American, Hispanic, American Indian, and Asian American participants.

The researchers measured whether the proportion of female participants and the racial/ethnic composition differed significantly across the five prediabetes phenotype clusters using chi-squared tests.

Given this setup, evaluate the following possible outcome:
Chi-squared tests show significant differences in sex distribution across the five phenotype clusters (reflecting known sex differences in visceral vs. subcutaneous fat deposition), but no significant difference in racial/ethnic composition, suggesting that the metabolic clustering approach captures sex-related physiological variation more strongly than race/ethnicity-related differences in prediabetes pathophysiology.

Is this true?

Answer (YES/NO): NO